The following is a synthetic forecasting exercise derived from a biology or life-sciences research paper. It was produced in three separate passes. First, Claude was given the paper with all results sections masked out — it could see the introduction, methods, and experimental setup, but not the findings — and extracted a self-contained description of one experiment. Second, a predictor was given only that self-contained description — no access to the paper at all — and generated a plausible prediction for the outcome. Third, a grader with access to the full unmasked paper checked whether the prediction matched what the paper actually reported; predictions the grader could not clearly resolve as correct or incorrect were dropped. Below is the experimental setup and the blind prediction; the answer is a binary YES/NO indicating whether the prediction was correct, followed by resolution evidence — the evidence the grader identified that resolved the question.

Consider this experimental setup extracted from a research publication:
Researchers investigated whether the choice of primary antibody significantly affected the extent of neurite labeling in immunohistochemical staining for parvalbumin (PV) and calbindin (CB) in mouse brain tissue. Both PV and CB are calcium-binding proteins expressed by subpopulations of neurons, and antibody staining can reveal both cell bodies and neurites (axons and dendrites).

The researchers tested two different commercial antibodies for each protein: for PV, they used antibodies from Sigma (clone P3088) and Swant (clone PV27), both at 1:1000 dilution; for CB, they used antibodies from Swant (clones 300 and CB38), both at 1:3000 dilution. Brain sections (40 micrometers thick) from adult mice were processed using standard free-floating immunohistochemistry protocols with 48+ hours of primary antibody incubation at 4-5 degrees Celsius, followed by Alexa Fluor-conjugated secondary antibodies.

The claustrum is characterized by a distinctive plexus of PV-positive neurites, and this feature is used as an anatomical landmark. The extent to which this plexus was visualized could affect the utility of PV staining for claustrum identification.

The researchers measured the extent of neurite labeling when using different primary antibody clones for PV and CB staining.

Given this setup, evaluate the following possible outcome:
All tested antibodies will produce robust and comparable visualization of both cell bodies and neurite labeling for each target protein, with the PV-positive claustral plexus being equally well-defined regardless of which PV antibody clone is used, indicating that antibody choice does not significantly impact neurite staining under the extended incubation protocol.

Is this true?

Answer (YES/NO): NO